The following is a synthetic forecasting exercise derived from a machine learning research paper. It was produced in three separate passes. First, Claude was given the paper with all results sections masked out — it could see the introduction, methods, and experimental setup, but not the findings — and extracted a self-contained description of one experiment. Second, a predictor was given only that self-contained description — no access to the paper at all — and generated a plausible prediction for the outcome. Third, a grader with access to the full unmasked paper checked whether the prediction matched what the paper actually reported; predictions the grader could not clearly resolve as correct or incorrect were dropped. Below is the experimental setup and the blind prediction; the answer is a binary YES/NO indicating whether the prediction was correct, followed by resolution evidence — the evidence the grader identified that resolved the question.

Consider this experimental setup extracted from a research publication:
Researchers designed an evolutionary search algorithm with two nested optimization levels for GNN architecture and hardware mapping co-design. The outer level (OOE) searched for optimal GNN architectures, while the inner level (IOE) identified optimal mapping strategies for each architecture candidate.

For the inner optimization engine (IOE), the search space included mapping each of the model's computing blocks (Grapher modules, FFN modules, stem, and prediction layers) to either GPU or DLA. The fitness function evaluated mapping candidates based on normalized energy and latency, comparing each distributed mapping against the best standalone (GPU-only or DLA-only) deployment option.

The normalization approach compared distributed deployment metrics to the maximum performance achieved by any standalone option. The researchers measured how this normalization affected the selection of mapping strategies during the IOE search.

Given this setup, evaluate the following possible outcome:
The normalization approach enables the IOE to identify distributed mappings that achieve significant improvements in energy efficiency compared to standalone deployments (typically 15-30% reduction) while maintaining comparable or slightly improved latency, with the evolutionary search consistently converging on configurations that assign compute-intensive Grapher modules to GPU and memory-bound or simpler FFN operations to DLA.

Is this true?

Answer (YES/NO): NO